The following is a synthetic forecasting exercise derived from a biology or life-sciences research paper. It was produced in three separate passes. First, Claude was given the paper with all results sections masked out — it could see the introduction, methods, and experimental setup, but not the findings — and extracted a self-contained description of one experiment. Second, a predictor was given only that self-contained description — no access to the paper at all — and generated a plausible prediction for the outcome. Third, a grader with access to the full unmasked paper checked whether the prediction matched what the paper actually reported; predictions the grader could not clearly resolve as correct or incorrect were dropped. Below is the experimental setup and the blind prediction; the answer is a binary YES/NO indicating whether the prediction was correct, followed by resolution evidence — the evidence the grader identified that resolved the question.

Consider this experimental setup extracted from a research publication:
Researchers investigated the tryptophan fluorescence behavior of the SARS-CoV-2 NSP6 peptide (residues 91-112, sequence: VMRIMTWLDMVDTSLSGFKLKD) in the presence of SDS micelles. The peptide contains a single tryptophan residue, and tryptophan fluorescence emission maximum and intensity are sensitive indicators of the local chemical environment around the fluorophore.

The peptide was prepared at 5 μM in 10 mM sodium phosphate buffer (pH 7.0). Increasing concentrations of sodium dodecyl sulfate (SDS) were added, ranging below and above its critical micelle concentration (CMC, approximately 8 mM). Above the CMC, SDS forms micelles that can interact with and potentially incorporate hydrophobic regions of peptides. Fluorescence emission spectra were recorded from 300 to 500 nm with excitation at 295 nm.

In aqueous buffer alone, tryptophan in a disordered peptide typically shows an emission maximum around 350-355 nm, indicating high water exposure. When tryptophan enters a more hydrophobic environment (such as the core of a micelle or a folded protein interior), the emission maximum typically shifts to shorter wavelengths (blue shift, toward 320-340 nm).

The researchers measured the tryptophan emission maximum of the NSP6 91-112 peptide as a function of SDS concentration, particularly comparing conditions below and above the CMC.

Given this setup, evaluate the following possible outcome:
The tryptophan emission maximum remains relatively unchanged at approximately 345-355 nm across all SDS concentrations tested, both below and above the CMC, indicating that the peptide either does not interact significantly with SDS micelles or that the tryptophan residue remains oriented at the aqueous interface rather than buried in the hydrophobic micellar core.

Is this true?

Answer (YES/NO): NO